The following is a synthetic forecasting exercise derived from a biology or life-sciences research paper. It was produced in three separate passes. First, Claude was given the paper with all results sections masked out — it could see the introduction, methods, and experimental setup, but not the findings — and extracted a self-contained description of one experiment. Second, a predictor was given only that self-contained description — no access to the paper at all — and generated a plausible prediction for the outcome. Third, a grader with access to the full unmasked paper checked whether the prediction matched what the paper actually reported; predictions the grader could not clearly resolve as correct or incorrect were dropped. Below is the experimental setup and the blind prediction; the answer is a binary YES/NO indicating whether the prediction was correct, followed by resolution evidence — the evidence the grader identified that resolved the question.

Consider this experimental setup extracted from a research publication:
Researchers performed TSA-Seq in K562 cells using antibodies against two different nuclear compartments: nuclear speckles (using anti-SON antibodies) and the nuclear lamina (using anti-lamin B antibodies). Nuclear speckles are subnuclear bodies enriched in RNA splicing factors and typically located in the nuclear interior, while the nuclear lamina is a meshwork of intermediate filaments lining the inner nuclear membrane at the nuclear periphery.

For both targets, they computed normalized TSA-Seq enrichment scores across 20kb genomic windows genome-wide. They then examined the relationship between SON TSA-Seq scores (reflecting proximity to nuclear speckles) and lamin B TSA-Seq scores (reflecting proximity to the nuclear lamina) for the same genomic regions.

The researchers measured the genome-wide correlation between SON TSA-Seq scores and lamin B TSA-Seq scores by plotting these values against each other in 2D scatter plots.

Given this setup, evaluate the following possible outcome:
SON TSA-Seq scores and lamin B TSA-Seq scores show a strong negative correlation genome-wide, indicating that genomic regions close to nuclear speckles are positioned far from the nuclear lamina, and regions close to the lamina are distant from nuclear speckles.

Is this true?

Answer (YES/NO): YES